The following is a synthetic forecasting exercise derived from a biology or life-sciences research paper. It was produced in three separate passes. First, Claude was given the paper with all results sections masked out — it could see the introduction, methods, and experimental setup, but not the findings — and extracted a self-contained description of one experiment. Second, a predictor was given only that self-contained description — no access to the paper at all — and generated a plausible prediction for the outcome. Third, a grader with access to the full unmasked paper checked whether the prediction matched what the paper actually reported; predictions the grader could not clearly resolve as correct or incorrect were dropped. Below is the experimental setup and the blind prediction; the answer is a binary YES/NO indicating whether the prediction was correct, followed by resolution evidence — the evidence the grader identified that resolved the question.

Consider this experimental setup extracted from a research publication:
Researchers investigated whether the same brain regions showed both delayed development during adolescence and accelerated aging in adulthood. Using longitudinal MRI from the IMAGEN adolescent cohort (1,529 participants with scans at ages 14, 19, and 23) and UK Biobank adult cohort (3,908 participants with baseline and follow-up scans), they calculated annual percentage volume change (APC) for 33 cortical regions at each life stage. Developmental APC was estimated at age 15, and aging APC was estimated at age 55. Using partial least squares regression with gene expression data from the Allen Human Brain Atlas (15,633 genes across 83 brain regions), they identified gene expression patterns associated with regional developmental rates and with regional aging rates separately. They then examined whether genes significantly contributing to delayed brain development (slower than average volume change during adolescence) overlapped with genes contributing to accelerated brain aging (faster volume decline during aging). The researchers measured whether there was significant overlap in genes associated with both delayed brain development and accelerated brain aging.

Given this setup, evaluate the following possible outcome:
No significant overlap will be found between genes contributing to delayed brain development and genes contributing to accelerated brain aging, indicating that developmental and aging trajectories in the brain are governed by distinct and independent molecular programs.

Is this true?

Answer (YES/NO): NO